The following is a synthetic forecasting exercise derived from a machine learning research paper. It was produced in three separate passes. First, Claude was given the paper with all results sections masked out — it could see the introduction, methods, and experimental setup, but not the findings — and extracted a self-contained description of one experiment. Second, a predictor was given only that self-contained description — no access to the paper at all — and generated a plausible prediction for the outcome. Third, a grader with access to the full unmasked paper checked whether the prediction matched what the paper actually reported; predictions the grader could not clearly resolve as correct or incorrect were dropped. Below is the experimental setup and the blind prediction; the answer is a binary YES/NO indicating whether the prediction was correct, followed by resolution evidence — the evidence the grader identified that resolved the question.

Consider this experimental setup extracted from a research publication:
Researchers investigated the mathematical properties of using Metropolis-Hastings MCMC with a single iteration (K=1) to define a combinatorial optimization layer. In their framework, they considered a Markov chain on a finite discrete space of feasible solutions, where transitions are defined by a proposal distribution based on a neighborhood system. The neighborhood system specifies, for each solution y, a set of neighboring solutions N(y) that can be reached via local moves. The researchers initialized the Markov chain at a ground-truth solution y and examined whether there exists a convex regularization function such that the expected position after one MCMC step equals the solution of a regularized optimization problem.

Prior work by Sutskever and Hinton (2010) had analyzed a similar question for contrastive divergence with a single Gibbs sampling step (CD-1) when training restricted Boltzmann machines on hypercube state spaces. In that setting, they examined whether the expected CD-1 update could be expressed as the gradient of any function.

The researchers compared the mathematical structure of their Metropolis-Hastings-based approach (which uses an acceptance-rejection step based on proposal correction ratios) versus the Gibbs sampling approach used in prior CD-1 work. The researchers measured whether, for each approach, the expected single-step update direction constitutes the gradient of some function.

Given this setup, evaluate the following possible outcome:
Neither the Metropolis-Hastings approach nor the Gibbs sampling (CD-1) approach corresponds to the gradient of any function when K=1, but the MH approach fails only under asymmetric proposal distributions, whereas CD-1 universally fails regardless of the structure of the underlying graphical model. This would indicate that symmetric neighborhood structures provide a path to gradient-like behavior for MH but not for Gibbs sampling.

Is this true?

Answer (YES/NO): NO